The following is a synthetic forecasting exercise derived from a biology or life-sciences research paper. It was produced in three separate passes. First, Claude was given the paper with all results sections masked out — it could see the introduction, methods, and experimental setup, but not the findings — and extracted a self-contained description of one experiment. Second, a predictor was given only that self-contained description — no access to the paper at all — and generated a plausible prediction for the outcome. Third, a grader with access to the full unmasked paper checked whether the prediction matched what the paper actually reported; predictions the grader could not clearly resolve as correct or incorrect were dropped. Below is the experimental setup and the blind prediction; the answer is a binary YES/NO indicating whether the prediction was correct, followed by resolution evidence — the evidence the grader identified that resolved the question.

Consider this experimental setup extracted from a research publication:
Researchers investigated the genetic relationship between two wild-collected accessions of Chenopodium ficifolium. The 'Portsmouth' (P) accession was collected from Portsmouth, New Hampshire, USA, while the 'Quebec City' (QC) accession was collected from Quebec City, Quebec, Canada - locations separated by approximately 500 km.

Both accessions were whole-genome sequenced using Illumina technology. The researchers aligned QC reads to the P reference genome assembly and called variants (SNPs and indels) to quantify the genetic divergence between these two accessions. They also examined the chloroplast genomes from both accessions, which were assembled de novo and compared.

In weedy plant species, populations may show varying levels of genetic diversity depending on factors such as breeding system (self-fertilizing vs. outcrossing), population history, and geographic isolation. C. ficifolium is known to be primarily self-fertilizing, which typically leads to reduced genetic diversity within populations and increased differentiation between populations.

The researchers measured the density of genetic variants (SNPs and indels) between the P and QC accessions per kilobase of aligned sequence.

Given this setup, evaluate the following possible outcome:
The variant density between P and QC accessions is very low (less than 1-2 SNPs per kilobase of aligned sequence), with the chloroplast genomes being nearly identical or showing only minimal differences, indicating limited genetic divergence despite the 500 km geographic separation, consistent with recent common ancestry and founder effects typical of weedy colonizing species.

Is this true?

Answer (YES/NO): NO